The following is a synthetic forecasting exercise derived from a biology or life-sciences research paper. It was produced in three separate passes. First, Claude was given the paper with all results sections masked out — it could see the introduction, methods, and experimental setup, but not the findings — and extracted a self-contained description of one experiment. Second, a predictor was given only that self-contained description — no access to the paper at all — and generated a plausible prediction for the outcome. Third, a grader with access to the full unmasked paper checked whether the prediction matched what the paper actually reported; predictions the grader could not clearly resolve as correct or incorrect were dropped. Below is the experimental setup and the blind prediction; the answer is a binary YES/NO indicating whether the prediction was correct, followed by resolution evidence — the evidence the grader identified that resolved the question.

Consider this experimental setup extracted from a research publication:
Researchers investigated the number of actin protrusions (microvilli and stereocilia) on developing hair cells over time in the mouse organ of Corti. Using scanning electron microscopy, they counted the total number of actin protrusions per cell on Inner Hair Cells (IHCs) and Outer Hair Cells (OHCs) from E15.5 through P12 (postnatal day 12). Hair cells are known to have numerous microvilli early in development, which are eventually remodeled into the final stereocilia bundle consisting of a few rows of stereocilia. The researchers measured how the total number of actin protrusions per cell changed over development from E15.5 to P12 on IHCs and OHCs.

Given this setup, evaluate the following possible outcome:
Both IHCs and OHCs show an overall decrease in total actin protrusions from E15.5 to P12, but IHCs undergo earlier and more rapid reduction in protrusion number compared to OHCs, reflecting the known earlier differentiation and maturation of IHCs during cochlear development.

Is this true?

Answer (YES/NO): NO